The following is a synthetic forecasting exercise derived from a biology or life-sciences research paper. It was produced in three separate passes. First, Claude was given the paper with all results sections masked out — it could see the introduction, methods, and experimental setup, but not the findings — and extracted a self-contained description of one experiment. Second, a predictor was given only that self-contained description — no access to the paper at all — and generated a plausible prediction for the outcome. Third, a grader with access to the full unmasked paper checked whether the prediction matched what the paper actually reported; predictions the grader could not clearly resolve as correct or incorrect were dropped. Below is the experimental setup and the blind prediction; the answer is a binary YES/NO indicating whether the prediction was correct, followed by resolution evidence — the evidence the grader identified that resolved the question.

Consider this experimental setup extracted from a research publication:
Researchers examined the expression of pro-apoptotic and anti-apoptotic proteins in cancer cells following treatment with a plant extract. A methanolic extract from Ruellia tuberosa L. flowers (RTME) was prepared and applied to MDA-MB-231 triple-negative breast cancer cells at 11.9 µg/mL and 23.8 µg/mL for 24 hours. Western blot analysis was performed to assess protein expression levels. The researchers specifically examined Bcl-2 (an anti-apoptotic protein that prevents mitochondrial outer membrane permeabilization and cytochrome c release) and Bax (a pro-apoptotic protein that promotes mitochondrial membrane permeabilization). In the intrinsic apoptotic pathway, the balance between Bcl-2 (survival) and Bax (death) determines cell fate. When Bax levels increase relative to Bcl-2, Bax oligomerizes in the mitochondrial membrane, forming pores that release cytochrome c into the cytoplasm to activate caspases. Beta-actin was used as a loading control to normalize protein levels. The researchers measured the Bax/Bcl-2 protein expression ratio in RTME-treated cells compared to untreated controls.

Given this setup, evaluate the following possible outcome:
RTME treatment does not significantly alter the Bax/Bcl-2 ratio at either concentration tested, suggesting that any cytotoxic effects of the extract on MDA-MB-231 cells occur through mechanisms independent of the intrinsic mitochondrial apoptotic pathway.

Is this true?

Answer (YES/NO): NO